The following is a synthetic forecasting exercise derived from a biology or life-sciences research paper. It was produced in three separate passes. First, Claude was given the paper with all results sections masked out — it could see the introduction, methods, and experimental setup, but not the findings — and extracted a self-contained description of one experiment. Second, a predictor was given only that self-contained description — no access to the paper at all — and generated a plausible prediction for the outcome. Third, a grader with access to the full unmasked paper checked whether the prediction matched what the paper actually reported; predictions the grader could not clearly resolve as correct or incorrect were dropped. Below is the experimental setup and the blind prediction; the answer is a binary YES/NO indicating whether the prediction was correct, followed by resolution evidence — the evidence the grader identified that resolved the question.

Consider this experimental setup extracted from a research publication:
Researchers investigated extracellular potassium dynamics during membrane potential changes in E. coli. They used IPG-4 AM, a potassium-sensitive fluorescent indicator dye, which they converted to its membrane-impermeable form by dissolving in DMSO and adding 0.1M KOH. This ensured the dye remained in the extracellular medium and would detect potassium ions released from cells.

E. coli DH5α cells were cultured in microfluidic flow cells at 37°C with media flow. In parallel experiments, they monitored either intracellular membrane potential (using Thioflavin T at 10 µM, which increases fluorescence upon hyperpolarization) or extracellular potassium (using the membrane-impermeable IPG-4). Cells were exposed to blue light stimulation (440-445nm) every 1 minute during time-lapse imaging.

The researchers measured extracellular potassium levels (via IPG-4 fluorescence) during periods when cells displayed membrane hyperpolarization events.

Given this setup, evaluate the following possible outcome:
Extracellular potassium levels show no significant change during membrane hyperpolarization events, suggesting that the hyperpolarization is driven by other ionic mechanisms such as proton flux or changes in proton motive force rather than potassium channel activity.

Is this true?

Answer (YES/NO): NO